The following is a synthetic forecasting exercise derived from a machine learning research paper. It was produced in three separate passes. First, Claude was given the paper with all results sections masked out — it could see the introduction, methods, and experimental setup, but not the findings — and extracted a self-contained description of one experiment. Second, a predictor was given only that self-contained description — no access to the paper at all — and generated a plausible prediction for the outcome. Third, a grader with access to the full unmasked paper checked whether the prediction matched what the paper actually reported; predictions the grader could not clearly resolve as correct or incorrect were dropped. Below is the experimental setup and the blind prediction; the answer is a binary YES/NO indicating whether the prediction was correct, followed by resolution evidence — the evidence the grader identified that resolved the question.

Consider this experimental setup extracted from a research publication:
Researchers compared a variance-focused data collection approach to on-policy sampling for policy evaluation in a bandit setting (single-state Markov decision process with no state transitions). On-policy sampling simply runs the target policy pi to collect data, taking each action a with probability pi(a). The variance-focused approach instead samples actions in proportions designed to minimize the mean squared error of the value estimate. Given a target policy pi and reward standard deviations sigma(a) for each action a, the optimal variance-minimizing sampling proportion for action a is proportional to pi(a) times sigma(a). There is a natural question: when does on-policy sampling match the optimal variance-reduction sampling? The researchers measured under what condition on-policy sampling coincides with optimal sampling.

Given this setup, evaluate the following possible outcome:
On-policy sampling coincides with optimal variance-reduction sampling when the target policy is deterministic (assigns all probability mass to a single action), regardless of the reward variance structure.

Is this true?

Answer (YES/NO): YES